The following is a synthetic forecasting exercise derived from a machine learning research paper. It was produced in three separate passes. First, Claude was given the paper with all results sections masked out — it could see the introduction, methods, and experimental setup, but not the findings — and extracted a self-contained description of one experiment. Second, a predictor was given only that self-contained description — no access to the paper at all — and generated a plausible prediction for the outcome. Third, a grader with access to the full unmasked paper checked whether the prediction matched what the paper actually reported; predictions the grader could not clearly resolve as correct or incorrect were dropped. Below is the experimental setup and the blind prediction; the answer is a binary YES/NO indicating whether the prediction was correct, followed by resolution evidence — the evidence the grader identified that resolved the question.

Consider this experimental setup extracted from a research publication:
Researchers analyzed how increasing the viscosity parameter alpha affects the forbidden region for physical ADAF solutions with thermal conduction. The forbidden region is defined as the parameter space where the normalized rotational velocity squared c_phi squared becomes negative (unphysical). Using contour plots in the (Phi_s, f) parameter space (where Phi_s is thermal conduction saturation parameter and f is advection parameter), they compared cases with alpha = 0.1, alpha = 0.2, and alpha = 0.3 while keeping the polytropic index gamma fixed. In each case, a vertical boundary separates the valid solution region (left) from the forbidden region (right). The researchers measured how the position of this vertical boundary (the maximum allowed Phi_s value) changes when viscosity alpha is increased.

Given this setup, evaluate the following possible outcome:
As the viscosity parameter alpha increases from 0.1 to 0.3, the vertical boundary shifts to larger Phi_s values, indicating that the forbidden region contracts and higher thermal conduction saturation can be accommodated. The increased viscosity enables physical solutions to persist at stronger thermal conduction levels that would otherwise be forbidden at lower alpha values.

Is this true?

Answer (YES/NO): YES